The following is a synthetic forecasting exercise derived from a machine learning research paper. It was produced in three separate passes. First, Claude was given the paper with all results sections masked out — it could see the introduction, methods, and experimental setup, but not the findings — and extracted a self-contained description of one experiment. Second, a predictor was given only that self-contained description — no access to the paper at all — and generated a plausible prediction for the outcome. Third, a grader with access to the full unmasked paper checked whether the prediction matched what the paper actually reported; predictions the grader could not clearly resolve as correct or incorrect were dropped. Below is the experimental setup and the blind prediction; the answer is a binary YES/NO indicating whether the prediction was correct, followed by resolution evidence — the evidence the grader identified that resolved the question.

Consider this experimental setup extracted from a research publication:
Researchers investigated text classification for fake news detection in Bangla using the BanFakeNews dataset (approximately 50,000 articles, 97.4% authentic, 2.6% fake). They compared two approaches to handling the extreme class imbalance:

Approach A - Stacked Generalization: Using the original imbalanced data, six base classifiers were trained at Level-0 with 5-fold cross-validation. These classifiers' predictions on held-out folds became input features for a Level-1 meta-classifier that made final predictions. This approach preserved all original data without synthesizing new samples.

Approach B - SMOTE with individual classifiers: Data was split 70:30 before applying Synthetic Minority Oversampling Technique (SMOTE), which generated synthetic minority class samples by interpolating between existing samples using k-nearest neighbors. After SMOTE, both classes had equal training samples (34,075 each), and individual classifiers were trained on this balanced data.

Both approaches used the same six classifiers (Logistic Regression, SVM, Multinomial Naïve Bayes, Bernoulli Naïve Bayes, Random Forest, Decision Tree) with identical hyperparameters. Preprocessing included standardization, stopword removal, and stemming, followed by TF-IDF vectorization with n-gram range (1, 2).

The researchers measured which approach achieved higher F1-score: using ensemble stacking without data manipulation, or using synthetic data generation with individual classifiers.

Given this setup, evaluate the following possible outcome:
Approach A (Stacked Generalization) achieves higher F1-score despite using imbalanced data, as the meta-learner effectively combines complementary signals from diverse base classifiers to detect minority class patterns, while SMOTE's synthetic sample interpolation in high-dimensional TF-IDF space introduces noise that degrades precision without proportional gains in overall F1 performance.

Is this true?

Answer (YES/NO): NO